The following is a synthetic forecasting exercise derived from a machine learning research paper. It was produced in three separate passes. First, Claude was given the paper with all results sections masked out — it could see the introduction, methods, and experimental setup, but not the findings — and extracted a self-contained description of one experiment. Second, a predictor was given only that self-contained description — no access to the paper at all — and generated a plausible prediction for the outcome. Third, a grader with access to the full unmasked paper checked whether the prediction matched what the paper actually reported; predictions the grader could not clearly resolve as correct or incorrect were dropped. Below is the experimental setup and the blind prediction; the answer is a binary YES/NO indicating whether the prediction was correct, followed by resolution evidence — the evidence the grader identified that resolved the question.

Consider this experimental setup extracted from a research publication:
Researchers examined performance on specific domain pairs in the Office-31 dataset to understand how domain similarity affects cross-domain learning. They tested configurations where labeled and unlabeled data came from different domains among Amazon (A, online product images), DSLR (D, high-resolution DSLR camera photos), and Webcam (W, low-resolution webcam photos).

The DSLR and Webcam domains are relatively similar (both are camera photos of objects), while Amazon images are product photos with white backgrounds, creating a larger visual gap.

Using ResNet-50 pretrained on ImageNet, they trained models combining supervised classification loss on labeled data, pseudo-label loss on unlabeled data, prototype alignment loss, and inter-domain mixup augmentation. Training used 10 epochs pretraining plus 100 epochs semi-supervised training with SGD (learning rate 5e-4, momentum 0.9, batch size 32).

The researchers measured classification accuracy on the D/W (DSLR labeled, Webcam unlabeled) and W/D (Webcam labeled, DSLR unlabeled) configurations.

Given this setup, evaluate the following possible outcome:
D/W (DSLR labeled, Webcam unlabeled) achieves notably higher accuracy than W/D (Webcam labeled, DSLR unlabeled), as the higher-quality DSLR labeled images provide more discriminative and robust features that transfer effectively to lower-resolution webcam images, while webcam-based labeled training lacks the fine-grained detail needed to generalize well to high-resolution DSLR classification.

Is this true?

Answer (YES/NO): NO